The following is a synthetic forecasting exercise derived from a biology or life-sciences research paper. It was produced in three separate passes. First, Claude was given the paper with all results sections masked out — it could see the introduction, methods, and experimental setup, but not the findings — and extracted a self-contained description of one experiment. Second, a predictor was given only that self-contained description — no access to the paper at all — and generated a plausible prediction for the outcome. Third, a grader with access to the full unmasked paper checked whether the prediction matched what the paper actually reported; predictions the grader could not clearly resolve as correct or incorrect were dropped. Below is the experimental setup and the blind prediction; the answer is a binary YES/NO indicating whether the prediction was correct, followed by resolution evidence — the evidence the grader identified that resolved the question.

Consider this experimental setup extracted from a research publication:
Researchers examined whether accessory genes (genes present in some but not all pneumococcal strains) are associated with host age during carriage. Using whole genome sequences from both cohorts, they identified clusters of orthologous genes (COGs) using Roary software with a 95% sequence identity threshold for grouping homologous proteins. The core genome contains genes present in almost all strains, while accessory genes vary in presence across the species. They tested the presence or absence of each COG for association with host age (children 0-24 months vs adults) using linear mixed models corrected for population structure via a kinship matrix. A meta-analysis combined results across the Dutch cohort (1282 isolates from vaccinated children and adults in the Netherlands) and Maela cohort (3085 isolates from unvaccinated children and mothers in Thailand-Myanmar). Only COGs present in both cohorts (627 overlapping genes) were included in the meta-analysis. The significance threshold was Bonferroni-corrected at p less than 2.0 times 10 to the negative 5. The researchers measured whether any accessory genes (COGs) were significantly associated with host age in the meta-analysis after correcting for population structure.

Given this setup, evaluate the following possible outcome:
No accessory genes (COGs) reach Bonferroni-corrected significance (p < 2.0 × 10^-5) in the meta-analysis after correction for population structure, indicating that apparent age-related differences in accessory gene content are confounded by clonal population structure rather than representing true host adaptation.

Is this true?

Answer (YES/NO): YES